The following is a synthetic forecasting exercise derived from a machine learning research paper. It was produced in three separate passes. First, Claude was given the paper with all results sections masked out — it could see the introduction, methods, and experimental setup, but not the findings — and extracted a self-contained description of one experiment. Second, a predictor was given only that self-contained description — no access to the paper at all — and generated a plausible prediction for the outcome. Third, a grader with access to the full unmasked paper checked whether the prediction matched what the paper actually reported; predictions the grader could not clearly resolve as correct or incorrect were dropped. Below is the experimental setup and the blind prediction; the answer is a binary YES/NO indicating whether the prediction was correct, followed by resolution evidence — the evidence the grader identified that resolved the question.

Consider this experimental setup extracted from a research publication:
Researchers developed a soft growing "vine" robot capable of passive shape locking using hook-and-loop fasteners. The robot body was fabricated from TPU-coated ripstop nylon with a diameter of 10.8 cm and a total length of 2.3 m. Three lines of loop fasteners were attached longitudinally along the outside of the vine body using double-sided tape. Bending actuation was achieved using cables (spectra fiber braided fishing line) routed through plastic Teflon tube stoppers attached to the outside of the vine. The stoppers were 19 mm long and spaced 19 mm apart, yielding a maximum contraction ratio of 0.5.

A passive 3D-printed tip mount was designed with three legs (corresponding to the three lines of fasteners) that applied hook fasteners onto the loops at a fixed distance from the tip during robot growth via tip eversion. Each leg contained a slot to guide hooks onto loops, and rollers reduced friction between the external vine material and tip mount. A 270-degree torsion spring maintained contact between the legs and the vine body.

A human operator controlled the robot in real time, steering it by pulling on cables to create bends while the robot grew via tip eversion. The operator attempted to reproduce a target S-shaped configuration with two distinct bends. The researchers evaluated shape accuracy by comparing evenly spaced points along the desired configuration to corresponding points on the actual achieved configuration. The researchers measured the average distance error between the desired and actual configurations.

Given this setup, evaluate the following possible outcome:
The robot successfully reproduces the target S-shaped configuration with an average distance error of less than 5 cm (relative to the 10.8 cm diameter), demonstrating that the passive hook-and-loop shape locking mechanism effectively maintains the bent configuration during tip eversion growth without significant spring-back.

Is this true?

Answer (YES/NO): YES